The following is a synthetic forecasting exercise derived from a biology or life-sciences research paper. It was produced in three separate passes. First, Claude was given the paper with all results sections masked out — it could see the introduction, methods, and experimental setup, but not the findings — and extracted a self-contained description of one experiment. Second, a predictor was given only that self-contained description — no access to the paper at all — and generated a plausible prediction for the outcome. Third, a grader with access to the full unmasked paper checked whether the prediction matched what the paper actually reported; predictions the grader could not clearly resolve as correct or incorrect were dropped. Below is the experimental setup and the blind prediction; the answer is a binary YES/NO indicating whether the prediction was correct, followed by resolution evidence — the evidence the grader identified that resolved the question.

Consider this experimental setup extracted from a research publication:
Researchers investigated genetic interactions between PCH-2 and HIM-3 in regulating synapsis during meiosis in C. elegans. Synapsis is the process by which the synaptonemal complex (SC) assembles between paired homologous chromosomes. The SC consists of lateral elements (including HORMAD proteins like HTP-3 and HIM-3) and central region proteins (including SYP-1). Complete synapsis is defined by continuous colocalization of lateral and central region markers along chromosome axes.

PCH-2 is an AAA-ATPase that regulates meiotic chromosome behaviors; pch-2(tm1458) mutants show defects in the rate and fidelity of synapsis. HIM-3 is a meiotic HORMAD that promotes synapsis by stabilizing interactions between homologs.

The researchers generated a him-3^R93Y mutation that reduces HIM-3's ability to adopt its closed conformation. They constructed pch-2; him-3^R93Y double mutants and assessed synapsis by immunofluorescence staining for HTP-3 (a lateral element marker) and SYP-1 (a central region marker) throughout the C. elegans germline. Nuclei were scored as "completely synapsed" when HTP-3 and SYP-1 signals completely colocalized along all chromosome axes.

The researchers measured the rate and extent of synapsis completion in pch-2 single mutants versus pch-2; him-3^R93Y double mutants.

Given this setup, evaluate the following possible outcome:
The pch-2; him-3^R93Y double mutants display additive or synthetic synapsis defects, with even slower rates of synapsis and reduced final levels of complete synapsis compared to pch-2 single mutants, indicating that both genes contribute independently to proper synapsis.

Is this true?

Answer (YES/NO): YES